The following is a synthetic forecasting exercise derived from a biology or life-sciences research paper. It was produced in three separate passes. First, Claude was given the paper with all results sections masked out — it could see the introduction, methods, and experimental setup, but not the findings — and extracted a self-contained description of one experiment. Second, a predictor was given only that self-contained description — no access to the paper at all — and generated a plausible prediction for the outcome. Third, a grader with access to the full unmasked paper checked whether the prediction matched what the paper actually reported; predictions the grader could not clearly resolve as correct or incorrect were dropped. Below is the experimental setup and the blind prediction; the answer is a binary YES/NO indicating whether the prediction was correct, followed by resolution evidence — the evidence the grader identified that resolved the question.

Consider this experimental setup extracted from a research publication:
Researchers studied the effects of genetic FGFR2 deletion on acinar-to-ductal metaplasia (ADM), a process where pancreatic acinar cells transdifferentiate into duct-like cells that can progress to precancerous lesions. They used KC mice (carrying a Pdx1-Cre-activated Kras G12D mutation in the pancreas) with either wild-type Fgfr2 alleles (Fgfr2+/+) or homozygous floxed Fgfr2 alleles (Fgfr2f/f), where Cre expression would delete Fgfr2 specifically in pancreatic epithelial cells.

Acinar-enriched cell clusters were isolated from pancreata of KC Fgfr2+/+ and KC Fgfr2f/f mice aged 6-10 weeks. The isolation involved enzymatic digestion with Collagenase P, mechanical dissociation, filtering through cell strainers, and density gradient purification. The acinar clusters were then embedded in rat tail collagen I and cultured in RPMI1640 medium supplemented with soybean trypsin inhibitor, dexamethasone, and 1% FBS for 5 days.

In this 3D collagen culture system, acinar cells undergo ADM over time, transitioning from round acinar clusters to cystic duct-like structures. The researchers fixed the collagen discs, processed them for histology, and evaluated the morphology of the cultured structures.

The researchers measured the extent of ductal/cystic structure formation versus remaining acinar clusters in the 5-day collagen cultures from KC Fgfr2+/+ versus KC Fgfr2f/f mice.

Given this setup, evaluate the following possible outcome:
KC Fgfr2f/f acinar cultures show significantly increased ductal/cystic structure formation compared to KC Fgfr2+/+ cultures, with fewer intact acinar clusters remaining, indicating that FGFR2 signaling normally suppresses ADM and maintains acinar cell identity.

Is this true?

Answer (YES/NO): NO